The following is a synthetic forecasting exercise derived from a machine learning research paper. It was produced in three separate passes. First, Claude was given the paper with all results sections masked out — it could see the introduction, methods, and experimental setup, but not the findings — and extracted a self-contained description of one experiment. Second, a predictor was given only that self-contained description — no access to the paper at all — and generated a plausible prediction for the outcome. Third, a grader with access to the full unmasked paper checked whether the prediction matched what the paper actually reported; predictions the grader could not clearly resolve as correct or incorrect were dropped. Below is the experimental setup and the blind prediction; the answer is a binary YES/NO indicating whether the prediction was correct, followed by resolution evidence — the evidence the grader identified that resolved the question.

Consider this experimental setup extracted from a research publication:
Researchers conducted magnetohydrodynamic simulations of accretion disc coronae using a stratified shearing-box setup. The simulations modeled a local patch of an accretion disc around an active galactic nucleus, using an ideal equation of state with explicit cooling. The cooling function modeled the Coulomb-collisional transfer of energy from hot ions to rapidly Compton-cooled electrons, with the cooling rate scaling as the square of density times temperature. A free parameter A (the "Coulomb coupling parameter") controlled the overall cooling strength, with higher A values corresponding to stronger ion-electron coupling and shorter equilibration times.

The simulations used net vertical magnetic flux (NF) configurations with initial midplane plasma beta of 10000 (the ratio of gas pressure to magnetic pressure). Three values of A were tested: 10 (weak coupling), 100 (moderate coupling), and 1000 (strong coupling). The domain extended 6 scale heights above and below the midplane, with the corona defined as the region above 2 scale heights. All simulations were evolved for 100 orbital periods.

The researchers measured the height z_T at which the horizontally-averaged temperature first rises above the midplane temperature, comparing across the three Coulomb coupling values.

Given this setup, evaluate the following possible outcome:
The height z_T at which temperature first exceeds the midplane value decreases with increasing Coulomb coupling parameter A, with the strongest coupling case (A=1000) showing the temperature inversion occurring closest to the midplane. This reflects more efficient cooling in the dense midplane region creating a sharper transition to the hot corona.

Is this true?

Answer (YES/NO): NO